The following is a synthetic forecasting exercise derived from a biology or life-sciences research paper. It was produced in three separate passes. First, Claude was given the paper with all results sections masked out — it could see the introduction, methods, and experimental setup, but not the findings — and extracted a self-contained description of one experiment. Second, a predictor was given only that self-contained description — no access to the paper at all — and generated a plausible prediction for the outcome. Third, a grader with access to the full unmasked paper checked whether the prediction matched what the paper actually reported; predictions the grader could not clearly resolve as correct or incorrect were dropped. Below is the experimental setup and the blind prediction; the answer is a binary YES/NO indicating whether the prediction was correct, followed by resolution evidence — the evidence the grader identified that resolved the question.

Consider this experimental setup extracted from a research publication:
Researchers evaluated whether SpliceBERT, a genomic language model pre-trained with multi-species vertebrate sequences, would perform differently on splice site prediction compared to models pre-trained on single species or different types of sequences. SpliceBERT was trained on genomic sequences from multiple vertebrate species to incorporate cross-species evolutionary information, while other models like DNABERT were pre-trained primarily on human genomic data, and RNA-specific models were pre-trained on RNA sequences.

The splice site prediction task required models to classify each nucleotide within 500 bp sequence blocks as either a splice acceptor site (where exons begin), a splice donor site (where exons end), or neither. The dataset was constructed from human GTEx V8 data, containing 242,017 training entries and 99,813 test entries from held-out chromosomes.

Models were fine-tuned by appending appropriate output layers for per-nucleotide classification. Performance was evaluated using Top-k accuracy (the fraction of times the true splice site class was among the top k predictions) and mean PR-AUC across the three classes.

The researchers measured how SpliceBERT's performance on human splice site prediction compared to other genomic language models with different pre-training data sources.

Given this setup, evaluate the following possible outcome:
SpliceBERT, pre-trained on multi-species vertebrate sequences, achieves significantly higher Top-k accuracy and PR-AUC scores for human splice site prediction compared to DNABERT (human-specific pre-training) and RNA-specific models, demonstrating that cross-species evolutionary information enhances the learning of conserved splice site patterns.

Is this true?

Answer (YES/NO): NO